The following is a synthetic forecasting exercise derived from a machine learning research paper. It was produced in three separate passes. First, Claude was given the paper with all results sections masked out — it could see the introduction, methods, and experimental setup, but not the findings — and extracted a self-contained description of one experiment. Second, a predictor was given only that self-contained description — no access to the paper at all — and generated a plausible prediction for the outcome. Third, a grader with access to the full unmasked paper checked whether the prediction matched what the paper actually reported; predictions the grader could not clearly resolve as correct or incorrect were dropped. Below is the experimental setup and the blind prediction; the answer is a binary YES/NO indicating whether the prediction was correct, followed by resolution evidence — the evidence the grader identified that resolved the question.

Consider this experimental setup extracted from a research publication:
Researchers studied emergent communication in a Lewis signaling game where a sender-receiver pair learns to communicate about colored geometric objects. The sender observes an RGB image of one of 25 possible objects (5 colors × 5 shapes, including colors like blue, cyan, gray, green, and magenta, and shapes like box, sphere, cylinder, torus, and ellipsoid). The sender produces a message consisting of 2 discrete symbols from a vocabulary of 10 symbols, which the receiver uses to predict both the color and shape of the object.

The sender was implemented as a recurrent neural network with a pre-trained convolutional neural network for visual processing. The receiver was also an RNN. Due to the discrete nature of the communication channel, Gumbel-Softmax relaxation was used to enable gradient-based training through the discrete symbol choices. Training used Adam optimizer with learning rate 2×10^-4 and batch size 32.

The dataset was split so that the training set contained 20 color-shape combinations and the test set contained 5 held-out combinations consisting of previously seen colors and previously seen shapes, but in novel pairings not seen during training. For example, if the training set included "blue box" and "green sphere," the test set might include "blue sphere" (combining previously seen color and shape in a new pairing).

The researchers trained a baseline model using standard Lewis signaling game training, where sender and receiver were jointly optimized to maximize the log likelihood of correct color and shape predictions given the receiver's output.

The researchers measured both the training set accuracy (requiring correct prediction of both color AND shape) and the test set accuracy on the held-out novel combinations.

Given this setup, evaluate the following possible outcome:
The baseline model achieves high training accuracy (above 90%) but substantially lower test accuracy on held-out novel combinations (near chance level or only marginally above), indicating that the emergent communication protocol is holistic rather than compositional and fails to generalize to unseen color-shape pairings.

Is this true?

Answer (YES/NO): YES